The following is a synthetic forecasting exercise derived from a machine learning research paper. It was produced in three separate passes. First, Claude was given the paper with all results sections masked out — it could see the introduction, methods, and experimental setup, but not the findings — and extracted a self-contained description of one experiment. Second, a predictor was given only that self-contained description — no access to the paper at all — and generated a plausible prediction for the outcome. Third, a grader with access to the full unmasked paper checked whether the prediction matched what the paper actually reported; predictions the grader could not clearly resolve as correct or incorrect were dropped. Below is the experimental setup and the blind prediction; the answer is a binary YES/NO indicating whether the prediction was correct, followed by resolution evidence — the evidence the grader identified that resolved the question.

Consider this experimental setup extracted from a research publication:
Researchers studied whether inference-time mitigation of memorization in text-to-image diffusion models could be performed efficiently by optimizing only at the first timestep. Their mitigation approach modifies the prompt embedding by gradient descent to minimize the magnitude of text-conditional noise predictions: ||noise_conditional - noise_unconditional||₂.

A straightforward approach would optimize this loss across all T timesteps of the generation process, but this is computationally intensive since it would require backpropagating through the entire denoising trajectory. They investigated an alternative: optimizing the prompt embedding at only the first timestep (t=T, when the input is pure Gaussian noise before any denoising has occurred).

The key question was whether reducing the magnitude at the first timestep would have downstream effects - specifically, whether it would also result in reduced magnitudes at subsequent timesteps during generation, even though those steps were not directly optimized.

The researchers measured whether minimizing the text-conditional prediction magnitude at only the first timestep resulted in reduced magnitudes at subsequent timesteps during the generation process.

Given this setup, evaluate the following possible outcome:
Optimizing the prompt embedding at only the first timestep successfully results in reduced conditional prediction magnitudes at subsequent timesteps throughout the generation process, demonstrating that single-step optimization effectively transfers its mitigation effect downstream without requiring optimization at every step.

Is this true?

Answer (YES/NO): YES